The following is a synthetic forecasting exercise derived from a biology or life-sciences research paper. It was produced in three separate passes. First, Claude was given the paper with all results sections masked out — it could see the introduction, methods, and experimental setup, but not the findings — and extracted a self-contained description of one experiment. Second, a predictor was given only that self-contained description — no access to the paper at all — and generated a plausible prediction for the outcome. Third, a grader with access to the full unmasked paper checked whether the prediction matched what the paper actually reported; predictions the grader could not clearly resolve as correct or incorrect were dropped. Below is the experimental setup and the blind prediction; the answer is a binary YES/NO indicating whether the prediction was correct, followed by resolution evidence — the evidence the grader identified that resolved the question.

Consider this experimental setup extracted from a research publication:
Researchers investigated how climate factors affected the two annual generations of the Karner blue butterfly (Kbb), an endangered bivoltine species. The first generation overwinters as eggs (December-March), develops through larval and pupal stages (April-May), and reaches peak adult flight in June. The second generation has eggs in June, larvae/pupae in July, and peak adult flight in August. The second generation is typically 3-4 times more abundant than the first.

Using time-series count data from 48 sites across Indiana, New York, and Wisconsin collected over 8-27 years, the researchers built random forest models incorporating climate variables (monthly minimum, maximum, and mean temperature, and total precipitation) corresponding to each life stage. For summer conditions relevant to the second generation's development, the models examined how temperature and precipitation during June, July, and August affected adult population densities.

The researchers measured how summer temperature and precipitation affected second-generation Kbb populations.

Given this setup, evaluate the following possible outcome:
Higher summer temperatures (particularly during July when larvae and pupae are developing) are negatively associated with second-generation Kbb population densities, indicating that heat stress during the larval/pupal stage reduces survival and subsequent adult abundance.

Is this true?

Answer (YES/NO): NO